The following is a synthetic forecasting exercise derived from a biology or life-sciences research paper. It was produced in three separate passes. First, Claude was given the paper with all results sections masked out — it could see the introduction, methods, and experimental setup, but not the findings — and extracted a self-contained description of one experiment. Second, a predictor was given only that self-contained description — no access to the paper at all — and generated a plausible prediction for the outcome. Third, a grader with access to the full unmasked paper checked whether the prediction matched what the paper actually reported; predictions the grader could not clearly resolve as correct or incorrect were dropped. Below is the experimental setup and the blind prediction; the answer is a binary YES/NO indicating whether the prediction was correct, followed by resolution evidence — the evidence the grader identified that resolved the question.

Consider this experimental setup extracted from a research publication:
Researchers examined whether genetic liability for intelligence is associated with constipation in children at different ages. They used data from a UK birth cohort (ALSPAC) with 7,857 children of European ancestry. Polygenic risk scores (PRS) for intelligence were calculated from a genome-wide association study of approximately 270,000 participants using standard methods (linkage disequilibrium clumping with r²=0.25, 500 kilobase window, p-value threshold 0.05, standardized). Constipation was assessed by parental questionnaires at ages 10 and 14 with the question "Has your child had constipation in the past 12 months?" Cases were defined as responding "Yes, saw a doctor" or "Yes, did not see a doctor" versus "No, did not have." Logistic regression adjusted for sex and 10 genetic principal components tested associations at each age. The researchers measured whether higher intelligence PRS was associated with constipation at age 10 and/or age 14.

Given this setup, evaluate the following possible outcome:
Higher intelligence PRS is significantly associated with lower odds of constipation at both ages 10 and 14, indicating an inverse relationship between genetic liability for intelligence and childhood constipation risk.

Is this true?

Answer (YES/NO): NO